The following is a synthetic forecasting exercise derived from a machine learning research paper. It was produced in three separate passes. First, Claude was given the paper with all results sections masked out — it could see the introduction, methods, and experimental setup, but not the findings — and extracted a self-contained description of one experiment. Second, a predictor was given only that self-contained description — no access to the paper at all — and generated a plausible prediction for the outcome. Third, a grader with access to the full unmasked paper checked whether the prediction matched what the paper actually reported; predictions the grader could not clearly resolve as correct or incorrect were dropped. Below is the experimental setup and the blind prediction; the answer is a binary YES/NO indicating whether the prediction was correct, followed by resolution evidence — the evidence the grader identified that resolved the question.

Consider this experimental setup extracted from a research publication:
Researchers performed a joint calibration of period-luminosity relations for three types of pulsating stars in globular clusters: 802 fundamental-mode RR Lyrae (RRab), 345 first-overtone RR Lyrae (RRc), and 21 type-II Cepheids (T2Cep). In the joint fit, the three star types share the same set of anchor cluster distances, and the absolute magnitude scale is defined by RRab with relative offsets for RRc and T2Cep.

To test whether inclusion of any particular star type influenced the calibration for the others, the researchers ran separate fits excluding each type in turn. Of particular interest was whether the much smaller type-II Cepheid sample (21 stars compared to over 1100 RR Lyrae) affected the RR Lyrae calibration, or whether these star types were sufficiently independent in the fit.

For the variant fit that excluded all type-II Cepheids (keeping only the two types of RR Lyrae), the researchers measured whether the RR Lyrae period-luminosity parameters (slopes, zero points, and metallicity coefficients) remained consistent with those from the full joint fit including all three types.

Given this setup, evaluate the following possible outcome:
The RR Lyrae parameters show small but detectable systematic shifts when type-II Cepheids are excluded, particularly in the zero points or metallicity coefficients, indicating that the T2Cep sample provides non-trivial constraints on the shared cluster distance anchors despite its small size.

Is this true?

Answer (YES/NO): NO